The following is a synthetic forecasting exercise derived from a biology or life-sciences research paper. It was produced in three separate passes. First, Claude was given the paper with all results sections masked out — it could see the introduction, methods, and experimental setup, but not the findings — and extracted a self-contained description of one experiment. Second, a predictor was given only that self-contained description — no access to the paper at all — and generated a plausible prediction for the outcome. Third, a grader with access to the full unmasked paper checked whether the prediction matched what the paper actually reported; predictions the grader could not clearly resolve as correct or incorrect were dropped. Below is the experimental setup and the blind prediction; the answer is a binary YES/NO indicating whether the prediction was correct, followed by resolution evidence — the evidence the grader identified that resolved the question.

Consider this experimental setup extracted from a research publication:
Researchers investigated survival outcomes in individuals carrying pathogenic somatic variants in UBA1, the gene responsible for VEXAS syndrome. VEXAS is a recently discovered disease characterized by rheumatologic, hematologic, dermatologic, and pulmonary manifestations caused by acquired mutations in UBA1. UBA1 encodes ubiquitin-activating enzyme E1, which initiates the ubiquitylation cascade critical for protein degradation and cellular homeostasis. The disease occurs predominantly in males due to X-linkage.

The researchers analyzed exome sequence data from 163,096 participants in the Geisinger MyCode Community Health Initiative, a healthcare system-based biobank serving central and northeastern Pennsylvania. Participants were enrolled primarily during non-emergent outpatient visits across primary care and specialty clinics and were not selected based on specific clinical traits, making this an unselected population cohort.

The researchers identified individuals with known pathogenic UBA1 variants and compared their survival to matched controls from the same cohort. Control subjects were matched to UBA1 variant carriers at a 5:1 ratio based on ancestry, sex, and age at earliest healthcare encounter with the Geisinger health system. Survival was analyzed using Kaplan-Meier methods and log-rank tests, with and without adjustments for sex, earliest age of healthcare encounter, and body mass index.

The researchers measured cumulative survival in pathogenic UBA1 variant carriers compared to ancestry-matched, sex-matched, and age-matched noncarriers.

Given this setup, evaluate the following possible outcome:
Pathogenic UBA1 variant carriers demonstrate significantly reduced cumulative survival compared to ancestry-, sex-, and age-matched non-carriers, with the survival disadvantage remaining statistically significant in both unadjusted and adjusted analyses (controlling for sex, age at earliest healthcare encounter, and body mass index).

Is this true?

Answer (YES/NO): YES